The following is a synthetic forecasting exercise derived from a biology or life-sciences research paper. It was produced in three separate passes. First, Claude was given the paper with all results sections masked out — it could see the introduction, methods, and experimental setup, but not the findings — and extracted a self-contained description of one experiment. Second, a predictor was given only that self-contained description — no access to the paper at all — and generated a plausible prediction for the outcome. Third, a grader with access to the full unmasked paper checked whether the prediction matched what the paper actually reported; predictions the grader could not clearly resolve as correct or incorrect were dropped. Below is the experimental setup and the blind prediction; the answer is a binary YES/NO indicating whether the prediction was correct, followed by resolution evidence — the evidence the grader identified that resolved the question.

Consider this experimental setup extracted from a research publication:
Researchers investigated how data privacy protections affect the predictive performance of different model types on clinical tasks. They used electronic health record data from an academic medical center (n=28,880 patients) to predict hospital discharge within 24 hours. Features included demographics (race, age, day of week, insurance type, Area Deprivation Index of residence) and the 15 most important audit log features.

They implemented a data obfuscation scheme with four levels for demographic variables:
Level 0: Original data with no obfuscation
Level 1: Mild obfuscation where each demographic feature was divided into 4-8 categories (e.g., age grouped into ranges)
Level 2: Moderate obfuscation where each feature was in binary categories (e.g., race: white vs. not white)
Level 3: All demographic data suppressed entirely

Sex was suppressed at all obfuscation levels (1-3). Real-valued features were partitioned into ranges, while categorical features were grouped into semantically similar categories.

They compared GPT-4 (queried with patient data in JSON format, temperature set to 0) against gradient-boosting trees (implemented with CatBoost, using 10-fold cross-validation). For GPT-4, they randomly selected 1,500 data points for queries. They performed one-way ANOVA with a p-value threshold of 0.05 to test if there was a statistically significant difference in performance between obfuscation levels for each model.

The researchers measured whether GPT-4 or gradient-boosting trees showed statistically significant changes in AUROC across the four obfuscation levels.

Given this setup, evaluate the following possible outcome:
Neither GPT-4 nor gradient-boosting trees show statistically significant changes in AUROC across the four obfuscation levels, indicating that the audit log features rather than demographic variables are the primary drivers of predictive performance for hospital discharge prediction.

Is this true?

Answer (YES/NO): NO